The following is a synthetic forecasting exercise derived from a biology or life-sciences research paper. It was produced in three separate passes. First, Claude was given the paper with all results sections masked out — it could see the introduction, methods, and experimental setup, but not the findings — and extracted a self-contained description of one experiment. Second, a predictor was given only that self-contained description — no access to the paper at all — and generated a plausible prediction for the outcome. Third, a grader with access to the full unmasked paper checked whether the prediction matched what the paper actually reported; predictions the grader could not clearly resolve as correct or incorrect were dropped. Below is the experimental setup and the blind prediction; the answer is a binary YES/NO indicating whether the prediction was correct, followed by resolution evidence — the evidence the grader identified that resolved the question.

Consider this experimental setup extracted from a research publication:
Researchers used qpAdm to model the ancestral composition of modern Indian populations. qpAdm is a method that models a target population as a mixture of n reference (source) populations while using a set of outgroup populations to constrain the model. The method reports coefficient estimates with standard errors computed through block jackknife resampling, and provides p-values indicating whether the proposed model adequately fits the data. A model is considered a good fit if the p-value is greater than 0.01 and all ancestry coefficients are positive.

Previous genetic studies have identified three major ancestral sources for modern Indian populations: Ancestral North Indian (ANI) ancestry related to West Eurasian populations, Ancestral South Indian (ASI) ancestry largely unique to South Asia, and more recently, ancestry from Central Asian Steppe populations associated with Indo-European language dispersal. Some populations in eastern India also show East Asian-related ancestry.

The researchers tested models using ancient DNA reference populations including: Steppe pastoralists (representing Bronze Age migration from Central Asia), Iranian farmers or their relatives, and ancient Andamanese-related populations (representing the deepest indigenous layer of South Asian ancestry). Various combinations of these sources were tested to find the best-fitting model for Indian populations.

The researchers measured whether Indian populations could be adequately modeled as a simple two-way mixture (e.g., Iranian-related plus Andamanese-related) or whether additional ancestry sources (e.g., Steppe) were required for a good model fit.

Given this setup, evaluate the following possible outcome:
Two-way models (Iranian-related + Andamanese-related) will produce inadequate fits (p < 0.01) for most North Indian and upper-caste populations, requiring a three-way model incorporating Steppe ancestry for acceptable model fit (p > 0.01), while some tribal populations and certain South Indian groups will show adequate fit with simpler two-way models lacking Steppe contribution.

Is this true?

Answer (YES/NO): NO